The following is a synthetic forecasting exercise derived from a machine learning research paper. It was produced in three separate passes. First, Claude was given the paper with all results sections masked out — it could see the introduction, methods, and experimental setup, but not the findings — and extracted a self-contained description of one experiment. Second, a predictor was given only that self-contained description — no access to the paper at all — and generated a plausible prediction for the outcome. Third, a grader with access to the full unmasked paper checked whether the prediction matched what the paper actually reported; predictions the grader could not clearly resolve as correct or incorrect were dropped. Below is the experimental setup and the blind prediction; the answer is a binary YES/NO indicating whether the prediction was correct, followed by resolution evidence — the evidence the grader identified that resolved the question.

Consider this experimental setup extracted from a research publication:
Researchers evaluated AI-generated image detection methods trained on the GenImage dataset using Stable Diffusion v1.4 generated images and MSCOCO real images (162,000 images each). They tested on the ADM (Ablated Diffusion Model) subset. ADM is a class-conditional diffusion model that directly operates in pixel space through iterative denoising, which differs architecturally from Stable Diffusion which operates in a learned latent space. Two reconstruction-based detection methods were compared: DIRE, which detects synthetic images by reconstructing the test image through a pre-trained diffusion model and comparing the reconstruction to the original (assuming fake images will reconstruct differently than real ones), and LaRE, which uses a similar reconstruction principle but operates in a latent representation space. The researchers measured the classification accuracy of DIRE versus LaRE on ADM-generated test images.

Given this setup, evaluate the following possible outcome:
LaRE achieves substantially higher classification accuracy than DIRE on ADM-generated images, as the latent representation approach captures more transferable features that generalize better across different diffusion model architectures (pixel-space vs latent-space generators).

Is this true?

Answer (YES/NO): YES